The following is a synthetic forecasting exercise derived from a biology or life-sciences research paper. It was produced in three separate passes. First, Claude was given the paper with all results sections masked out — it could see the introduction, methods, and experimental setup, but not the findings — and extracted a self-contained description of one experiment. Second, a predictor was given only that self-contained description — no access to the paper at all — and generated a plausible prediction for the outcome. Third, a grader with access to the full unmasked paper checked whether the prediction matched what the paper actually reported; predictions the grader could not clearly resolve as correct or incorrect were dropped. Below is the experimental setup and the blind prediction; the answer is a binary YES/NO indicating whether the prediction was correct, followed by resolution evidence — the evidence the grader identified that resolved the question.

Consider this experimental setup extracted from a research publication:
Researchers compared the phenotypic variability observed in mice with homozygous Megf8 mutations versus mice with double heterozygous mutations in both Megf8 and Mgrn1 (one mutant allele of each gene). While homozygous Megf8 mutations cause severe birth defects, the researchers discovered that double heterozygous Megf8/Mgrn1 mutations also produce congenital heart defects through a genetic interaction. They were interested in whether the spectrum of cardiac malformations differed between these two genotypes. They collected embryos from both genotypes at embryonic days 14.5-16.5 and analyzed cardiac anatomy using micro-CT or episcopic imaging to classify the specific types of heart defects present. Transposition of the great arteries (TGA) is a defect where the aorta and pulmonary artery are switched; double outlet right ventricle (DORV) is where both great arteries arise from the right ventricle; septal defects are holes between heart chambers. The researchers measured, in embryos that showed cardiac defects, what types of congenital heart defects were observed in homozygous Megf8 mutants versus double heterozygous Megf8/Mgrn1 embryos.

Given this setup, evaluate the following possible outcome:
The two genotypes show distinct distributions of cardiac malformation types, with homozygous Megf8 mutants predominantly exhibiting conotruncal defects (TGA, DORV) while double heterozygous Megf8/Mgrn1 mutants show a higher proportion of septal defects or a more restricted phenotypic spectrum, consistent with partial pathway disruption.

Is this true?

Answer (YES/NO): NO